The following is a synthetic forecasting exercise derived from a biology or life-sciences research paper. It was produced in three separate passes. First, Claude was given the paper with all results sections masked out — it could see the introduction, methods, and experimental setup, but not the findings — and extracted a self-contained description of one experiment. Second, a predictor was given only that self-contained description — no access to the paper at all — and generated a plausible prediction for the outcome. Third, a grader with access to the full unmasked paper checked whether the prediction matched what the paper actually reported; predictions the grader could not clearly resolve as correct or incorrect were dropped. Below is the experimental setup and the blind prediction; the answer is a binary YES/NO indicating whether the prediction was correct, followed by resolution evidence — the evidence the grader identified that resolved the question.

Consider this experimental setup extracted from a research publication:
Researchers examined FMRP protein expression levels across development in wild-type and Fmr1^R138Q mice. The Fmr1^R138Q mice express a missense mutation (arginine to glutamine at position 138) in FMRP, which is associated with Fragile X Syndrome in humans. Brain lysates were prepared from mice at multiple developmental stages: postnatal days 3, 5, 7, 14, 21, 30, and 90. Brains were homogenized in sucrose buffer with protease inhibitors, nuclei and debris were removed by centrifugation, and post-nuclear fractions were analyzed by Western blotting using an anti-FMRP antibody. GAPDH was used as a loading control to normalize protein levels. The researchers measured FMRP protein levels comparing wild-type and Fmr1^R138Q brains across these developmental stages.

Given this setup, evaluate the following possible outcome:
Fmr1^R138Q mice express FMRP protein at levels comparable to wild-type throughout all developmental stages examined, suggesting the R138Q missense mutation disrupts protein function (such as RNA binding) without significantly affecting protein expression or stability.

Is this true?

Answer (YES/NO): YES